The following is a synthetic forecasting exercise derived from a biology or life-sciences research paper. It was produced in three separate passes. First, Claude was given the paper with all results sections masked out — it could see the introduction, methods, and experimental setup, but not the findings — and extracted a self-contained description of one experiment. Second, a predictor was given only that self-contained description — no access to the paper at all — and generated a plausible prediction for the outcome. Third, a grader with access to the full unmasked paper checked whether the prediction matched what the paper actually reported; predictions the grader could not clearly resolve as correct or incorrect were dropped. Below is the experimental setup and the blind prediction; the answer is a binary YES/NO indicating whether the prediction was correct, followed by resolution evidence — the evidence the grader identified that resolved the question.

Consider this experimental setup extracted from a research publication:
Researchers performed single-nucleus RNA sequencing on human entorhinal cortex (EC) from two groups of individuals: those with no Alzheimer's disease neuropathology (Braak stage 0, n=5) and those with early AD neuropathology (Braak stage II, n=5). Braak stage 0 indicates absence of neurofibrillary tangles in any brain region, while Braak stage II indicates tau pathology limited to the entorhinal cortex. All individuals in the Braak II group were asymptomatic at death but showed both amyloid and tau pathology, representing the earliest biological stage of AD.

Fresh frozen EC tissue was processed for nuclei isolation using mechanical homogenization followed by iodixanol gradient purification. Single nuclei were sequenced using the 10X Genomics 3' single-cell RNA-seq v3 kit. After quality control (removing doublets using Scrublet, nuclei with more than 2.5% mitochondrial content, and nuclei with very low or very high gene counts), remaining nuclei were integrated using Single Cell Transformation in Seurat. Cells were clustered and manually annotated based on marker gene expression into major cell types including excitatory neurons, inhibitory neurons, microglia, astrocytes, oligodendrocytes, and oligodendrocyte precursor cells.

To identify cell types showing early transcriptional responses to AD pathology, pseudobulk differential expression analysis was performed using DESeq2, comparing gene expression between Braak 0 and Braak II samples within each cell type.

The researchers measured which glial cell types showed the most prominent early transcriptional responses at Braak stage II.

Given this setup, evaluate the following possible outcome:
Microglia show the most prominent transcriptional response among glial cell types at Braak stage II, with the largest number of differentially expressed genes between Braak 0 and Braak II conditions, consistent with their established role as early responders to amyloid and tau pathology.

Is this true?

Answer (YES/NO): NO